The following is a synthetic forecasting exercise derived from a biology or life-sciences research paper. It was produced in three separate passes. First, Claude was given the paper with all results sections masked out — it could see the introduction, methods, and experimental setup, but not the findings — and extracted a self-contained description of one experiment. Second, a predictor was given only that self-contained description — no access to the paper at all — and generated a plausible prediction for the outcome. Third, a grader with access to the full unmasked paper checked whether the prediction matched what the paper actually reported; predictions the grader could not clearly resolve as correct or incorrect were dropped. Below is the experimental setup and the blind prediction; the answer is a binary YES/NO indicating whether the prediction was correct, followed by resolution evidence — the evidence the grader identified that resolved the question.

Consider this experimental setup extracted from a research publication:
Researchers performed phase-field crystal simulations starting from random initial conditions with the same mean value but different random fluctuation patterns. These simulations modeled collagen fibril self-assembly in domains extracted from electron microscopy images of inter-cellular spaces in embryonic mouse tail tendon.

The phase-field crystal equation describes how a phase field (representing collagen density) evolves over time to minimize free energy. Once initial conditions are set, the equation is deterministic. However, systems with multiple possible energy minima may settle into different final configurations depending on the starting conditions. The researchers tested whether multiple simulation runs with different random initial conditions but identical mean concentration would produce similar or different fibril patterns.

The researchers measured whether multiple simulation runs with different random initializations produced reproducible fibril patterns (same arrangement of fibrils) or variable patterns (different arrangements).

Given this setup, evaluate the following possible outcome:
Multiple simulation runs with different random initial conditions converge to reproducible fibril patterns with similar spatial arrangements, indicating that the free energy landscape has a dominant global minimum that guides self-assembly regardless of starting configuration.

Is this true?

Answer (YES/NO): NO